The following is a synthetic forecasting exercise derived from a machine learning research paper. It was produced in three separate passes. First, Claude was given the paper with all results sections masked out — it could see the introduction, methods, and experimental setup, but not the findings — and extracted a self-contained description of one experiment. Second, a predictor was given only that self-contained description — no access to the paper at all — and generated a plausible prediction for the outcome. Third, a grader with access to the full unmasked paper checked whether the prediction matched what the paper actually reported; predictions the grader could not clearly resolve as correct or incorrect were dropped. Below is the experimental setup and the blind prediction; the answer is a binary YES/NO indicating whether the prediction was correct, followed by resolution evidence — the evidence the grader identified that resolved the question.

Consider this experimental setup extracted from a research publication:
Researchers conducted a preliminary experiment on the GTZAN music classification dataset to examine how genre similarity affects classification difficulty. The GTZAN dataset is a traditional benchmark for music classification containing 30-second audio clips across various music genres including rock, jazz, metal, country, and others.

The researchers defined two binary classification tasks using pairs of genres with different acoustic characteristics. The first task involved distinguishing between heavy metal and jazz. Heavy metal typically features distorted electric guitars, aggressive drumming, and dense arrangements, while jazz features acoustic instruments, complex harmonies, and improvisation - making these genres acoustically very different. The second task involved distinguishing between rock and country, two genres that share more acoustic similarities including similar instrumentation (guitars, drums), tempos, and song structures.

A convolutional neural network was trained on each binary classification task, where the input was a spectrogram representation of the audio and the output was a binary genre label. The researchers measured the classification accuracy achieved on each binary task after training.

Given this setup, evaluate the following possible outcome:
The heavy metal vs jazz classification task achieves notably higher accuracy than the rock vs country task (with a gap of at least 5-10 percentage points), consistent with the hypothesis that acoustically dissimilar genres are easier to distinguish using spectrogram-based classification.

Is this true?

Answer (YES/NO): YES